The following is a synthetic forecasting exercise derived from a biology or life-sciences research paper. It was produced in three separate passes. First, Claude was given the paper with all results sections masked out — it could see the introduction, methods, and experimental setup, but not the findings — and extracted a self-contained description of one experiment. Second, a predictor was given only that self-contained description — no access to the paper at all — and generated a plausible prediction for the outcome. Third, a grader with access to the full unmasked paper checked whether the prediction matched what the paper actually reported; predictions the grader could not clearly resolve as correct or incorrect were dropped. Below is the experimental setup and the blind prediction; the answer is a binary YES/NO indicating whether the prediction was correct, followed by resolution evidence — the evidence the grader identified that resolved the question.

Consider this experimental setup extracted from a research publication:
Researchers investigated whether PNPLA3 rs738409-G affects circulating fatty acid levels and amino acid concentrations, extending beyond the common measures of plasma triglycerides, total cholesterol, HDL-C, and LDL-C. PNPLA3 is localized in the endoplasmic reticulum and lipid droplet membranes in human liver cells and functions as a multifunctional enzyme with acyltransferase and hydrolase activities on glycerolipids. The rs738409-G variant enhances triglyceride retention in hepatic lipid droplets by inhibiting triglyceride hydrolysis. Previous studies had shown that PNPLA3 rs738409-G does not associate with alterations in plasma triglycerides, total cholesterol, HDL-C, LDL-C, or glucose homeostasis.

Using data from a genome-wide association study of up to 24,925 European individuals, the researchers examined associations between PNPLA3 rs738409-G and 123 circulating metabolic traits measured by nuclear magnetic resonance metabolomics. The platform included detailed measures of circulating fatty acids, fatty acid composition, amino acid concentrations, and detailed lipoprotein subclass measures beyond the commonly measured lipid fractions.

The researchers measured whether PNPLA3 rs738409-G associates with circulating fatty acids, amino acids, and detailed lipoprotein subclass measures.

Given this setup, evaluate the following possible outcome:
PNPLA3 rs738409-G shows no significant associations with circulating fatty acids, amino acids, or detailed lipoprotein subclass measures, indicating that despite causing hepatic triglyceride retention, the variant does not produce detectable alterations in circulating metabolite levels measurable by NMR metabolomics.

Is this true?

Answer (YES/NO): YES